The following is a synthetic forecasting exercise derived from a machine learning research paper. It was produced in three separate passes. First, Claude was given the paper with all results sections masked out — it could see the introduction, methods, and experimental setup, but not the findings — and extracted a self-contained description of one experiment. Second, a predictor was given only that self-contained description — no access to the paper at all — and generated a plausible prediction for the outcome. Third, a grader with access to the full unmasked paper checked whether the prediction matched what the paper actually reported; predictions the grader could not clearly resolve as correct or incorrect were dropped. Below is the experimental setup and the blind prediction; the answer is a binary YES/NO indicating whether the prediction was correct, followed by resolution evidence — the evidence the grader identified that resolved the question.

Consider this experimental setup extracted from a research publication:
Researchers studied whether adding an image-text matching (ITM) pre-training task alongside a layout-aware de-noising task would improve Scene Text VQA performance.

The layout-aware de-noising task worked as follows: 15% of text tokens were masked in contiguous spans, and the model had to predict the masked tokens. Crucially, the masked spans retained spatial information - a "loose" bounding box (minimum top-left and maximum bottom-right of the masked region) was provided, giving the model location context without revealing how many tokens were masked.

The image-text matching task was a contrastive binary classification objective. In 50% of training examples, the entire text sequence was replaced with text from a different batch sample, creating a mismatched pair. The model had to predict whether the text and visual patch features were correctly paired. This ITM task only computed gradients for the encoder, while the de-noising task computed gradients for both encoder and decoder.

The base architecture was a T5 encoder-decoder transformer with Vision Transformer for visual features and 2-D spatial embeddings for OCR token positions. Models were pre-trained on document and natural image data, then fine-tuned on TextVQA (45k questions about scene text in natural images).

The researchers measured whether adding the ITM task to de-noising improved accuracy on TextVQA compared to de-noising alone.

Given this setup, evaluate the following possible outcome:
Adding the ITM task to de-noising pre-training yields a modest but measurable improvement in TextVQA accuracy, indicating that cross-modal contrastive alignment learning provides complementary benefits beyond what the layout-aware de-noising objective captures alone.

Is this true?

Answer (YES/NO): NO